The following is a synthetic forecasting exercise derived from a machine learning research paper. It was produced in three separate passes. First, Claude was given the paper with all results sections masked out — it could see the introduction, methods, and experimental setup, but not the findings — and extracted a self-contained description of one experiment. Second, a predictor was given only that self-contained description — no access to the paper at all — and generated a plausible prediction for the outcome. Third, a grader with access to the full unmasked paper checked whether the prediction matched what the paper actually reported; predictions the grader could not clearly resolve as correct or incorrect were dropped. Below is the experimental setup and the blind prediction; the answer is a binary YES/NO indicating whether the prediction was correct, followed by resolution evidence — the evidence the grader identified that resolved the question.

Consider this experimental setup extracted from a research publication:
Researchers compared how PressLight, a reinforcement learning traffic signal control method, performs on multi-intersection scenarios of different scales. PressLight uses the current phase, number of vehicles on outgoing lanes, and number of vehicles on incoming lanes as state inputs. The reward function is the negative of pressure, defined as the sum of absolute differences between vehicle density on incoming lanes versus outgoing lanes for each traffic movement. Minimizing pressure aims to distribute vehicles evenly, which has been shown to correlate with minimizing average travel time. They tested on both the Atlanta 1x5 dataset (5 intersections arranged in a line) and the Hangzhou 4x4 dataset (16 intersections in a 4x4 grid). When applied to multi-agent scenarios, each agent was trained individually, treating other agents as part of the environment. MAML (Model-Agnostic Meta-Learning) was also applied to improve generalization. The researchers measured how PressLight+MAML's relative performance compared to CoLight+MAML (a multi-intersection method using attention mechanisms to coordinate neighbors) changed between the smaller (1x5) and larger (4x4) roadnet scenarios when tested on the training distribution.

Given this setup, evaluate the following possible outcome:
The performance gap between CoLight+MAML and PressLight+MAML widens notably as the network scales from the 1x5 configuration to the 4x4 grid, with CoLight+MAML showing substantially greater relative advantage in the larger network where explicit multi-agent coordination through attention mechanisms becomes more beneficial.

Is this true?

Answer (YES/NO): NO